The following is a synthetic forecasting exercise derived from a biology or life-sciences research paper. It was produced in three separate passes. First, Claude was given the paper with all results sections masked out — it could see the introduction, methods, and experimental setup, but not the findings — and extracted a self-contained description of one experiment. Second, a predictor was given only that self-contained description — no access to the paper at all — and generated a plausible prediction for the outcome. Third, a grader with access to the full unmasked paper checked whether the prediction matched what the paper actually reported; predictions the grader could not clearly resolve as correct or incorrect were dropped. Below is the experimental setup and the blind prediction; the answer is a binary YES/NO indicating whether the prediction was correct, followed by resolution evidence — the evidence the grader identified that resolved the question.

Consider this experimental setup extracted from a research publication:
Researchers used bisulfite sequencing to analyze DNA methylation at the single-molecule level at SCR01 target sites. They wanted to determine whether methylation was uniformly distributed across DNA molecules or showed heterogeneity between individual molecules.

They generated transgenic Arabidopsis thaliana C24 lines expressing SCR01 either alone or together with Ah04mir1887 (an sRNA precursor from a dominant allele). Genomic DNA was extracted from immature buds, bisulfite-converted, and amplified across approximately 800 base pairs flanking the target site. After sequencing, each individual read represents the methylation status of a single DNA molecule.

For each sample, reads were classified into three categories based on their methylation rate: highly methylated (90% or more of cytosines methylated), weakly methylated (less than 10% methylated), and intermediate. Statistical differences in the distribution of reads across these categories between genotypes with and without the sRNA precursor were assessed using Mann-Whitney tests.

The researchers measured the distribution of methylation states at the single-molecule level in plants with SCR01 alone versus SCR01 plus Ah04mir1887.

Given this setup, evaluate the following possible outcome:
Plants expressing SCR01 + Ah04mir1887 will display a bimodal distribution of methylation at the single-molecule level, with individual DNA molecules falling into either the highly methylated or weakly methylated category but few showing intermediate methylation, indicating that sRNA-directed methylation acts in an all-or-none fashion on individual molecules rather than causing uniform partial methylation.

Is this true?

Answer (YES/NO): NO